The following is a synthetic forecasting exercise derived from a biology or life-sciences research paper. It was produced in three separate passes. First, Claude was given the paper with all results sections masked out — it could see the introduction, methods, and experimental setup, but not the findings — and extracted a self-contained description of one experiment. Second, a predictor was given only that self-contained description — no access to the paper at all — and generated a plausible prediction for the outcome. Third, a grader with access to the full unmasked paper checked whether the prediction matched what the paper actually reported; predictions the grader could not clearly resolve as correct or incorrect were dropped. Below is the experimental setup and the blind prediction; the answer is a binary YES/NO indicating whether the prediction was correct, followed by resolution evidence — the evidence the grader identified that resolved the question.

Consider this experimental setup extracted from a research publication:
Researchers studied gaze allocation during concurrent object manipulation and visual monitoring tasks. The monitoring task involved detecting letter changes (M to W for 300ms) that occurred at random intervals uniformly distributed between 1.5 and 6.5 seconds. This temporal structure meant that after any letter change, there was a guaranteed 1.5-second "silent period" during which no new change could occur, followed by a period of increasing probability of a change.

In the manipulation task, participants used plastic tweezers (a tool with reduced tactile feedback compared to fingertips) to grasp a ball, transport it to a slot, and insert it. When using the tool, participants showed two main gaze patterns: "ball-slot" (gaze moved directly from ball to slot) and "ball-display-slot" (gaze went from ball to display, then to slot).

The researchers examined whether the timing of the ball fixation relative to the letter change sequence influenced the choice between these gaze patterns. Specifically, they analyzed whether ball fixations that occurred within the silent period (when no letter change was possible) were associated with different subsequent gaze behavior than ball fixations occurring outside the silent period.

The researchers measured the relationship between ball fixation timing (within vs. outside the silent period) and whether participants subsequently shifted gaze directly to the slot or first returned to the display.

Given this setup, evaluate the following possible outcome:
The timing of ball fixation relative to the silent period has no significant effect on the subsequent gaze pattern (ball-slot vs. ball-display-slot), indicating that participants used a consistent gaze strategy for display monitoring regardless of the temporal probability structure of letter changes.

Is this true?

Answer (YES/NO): NO